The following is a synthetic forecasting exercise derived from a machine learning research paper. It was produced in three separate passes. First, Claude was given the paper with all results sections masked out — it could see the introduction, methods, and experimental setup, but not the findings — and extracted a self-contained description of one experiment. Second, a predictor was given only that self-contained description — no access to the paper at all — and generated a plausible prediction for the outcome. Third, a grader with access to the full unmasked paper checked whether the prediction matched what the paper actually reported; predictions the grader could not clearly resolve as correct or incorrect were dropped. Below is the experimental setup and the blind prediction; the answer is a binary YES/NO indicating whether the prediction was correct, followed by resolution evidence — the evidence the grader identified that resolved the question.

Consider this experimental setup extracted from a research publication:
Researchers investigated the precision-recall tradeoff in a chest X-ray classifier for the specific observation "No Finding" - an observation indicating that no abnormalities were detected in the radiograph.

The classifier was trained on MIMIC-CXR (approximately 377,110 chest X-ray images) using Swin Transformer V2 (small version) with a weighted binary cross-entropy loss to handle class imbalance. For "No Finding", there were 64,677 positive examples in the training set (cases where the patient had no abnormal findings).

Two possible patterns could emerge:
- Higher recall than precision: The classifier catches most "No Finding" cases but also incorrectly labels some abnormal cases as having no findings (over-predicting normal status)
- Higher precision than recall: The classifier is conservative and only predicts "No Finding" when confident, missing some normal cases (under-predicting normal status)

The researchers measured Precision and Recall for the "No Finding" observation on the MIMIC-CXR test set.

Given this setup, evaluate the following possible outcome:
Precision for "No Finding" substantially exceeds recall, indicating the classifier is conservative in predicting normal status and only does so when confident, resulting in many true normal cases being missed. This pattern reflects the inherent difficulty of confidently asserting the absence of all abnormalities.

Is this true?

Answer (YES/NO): NO